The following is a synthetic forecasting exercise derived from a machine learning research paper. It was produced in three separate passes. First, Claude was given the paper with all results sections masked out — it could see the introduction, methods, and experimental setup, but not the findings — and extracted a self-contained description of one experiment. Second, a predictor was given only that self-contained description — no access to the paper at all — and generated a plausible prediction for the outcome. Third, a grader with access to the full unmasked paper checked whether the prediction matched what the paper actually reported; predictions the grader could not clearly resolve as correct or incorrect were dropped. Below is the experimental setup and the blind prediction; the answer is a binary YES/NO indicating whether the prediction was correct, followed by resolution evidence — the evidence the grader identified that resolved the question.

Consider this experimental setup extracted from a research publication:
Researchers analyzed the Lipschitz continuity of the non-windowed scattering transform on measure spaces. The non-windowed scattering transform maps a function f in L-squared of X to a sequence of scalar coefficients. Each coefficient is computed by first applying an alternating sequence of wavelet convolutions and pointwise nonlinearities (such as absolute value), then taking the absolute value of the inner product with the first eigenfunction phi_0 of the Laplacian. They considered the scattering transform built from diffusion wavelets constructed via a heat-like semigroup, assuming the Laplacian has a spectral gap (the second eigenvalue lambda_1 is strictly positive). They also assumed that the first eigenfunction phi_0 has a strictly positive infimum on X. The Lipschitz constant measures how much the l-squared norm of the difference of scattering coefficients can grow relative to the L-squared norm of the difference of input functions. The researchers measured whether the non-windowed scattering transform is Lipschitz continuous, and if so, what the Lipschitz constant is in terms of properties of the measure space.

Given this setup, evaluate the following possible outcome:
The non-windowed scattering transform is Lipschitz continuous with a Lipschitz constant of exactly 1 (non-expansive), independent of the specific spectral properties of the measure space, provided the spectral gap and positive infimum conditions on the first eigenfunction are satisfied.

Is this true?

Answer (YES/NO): NO